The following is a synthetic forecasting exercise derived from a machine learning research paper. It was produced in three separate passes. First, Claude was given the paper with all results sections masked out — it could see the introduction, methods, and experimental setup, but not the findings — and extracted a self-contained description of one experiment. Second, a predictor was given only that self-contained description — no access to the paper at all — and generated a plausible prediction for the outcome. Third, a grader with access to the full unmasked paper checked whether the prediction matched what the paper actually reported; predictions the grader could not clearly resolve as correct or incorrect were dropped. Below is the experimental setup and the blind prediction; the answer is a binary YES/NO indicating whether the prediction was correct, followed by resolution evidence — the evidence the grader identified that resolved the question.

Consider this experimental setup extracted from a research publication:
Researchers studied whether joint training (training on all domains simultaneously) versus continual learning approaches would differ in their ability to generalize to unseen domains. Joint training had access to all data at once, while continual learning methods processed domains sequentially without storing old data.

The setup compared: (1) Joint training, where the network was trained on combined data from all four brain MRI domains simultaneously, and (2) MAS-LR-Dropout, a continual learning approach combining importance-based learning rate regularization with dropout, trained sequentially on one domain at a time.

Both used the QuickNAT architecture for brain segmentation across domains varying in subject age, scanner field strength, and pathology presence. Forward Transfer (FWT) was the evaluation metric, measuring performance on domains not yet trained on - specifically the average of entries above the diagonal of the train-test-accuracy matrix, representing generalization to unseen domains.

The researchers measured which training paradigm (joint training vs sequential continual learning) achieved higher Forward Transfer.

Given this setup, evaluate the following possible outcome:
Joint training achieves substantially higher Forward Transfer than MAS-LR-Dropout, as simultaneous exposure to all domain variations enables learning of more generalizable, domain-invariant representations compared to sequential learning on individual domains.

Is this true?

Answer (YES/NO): NO